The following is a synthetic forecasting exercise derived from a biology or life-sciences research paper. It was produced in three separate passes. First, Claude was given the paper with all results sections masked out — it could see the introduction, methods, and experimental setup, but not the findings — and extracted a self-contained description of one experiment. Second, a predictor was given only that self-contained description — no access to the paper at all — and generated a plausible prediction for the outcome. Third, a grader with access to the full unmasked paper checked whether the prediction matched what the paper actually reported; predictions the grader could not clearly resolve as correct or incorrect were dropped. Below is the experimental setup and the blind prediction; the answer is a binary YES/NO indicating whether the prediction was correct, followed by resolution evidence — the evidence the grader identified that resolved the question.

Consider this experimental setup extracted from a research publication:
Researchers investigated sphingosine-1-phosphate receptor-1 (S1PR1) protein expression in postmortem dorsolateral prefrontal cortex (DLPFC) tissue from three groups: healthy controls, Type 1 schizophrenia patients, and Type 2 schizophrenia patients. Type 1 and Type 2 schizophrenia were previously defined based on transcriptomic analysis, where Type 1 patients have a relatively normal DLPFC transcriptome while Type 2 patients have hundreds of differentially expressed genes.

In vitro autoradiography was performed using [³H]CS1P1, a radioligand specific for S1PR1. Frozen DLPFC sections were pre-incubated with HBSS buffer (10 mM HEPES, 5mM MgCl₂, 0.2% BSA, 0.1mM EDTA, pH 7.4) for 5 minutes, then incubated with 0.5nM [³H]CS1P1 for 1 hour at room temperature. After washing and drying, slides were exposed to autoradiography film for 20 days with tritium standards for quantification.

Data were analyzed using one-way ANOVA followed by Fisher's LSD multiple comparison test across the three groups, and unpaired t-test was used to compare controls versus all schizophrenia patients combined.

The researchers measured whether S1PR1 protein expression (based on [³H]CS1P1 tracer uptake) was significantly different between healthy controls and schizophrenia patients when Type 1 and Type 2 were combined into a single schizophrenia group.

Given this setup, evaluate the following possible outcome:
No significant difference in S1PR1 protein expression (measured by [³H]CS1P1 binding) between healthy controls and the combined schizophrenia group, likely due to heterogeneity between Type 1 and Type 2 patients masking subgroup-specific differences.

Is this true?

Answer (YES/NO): YES